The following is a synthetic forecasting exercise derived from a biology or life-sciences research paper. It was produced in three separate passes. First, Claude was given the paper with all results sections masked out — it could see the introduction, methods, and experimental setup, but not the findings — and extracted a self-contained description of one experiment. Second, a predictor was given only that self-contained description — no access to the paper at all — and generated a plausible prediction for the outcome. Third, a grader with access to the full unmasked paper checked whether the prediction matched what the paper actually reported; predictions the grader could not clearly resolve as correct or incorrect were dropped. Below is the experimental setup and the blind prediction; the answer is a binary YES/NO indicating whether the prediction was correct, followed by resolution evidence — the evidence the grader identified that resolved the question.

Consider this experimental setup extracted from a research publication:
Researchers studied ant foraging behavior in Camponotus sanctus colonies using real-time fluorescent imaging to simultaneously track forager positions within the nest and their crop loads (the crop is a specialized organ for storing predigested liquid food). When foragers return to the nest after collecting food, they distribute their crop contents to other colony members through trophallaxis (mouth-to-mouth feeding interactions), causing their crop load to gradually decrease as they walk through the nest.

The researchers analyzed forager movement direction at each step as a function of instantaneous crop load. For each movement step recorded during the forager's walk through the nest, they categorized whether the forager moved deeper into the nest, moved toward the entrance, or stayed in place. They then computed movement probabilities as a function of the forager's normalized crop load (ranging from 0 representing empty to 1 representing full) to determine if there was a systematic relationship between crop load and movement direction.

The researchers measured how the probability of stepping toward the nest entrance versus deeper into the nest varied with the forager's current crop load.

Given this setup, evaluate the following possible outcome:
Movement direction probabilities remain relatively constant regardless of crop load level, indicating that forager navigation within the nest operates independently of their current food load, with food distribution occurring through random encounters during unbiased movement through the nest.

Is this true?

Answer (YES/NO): NO